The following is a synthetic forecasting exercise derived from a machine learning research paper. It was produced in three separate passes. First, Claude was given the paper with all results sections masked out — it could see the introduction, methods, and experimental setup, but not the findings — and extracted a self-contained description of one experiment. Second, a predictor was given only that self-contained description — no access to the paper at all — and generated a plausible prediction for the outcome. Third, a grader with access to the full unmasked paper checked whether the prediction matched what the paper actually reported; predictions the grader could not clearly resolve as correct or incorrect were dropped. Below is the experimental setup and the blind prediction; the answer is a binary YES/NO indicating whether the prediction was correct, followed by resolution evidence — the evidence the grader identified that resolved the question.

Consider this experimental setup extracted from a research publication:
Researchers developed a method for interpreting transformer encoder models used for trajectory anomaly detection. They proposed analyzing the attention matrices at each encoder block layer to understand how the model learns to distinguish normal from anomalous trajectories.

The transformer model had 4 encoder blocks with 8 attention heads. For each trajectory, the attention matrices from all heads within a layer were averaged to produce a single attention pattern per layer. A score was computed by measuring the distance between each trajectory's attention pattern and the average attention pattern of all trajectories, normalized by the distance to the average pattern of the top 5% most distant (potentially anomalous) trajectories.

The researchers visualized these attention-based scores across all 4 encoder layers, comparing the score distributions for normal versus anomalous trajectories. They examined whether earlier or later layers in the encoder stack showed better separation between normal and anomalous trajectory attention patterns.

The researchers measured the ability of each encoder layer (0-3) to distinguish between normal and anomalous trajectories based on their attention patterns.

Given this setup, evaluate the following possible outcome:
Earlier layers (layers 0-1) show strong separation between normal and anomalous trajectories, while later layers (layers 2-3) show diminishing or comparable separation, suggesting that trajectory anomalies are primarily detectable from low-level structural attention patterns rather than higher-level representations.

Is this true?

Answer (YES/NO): NO